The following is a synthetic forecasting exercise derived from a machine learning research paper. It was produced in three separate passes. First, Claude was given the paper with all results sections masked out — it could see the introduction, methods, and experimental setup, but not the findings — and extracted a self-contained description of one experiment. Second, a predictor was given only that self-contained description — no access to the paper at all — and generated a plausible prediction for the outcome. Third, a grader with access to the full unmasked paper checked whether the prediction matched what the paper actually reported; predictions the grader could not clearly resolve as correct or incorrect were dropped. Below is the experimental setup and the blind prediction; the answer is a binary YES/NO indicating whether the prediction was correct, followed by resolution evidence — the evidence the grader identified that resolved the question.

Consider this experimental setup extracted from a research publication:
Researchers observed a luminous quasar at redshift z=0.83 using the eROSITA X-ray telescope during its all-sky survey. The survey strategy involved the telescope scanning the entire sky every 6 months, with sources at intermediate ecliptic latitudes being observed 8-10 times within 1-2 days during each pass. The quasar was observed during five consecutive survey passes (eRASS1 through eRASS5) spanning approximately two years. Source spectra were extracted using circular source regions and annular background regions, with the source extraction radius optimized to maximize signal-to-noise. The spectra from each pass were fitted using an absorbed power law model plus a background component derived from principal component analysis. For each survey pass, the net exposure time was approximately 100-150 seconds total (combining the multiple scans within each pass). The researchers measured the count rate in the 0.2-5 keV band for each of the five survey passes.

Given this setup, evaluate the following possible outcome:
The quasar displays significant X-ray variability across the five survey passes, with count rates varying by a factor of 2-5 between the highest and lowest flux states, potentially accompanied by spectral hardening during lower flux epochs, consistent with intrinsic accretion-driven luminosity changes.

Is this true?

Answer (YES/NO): NO